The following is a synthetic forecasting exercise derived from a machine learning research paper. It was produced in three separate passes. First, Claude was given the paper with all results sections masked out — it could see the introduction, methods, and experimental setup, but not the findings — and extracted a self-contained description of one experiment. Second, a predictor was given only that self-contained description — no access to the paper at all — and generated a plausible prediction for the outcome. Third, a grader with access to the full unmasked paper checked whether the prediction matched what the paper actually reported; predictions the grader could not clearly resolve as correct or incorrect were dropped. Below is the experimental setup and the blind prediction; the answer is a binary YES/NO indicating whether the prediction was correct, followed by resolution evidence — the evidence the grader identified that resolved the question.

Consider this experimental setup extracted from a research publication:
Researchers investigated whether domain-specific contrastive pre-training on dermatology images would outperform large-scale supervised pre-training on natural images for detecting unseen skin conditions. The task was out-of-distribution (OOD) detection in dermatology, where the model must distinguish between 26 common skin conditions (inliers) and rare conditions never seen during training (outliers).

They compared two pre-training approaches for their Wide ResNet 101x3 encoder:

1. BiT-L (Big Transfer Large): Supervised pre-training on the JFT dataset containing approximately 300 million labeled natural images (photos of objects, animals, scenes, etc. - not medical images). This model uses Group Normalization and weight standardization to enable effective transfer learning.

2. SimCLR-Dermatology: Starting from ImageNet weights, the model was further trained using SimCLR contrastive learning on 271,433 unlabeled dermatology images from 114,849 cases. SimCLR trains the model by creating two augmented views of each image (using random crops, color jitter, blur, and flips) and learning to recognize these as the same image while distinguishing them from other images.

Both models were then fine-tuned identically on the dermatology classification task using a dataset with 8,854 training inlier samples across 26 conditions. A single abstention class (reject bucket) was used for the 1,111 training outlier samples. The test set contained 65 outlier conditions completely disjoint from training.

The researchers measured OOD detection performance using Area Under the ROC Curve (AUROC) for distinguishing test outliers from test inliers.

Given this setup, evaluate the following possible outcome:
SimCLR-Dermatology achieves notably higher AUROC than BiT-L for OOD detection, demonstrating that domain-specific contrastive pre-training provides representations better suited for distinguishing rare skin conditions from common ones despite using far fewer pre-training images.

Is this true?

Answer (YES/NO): NO